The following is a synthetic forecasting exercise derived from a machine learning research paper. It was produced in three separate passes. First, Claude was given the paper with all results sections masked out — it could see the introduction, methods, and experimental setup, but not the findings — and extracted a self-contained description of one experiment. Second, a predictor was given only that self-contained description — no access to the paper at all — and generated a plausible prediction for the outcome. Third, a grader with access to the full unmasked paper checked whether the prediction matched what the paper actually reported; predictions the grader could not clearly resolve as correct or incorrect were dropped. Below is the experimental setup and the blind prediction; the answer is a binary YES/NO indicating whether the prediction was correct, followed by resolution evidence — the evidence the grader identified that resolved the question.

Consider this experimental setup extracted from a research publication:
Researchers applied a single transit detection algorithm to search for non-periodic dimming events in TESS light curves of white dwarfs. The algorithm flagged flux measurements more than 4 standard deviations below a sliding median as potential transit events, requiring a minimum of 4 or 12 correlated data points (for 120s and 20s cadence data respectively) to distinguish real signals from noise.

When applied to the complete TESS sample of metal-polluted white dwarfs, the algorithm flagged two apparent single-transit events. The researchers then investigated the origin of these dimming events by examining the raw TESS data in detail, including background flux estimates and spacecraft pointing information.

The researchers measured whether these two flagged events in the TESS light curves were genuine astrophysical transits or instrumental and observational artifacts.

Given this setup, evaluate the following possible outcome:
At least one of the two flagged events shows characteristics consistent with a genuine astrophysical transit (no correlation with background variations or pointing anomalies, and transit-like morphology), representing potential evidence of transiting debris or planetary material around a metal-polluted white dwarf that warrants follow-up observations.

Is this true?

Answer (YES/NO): NO